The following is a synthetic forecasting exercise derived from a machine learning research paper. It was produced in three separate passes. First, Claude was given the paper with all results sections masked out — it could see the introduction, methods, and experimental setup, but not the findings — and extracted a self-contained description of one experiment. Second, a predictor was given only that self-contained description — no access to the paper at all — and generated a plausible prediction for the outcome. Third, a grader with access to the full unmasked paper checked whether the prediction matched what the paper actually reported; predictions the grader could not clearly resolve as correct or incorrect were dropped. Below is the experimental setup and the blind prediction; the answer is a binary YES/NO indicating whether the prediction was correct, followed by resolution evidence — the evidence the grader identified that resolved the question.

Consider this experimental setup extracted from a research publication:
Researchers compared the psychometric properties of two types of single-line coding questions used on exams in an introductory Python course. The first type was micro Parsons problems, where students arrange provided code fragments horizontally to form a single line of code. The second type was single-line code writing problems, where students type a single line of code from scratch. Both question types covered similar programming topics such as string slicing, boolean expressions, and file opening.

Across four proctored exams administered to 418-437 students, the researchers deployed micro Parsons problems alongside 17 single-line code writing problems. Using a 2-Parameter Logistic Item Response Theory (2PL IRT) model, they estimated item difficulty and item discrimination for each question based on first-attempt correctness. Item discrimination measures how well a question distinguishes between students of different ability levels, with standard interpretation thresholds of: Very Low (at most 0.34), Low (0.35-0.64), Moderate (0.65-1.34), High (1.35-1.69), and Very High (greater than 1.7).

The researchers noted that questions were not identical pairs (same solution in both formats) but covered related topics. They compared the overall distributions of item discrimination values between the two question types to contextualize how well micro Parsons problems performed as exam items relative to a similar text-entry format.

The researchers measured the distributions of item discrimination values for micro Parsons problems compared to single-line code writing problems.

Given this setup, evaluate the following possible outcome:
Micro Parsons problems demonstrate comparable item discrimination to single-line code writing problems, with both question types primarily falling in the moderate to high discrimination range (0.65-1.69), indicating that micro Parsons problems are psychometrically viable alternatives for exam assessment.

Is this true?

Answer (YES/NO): NO